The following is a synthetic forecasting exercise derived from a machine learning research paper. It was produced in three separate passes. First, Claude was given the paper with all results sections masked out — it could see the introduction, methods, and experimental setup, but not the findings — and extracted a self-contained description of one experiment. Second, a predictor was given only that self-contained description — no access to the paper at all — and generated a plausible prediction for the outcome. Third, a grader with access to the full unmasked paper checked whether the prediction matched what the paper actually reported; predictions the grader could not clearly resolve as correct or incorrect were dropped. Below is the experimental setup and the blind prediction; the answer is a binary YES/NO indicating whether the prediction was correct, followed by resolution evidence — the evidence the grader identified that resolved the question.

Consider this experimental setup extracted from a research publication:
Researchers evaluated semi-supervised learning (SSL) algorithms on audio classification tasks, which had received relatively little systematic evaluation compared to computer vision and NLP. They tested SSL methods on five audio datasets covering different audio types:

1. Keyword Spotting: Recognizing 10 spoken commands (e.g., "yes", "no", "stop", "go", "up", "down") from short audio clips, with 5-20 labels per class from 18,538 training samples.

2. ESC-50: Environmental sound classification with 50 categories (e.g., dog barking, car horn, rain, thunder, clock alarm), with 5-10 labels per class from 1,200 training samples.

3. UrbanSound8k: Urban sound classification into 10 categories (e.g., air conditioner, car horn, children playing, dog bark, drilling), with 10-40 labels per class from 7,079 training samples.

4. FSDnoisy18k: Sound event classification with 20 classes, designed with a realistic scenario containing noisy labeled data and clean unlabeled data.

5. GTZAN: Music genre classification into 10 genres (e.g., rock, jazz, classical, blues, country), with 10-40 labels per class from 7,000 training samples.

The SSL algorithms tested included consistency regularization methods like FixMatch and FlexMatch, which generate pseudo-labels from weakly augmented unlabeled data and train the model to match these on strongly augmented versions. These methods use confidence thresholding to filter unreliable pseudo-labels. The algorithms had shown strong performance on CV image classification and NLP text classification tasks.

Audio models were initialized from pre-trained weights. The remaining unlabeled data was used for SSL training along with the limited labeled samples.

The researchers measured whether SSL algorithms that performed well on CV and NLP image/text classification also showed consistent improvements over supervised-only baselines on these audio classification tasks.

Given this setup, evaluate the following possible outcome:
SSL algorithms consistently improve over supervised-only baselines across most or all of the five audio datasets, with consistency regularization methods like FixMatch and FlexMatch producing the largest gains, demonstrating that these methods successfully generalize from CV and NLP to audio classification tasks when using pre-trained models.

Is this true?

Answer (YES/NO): NO